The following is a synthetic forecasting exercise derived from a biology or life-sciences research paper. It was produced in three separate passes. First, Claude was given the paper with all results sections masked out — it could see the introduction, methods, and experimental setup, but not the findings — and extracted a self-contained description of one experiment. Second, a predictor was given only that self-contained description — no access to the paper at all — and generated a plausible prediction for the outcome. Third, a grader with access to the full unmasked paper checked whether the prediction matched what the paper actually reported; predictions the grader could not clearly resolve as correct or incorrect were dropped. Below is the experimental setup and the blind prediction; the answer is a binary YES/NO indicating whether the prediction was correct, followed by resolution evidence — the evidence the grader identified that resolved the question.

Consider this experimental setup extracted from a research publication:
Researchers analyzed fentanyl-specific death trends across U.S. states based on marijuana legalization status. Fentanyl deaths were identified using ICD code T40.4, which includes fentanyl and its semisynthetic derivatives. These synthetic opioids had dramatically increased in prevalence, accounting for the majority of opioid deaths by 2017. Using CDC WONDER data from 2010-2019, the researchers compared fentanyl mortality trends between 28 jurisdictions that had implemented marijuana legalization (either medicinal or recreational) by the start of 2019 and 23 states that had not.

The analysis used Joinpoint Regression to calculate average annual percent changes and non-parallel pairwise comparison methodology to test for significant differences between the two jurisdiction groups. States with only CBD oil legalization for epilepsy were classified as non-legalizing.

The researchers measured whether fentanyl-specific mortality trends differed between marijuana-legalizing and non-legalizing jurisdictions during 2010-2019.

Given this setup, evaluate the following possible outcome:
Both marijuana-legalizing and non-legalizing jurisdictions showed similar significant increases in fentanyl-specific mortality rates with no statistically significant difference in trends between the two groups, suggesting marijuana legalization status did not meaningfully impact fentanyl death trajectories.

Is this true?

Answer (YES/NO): NO